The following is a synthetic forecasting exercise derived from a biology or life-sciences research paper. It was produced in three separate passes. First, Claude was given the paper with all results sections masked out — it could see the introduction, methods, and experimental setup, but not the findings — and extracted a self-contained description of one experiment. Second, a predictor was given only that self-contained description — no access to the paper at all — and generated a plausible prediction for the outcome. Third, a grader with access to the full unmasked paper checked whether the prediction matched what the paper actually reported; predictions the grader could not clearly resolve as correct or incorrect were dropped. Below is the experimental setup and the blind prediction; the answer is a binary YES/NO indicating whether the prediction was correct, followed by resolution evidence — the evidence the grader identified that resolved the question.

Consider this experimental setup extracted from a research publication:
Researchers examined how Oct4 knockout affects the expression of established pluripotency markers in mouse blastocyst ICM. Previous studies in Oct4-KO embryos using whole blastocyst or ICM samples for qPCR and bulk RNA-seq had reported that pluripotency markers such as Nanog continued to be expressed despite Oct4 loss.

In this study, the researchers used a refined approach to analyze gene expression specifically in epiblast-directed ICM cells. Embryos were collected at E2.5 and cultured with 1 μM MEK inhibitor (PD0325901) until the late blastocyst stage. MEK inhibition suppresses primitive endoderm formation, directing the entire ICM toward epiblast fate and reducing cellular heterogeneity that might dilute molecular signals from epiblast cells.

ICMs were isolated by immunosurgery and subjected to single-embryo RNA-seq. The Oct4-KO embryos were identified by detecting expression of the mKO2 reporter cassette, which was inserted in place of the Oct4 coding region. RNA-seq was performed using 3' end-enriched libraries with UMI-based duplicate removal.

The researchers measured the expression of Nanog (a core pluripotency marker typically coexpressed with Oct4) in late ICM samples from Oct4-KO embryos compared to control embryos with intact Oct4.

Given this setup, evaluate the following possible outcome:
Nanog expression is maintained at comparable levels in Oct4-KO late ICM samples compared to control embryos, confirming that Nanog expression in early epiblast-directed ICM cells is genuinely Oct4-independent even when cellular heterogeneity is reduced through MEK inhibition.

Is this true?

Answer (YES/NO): NO